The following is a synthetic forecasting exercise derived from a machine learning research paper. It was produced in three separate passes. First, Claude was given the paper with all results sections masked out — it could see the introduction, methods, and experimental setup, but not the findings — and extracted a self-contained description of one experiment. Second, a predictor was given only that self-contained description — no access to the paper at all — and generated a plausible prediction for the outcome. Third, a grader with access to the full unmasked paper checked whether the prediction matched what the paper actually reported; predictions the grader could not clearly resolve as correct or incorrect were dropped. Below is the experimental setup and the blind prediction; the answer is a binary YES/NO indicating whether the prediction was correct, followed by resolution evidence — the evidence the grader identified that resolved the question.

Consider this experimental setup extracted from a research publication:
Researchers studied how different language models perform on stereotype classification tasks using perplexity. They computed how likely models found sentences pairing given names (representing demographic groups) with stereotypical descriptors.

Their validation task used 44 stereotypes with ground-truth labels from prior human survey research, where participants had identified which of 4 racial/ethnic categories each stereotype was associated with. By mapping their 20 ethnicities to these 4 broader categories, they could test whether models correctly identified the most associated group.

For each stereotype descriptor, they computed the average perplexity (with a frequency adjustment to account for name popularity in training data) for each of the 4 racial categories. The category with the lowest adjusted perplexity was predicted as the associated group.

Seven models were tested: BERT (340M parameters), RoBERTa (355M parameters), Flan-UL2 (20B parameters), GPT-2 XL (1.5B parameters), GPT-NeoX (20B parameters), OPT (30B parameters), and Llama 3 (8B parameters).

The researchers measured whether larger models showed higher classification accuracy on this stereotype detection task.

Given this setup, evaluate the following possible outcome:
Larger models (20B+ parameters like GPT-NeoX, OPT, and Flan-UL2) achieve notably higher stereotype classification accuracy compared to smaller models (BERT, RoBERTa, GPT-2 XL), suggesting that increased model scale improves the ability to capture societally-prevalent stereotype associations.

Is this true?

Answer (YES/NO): NO